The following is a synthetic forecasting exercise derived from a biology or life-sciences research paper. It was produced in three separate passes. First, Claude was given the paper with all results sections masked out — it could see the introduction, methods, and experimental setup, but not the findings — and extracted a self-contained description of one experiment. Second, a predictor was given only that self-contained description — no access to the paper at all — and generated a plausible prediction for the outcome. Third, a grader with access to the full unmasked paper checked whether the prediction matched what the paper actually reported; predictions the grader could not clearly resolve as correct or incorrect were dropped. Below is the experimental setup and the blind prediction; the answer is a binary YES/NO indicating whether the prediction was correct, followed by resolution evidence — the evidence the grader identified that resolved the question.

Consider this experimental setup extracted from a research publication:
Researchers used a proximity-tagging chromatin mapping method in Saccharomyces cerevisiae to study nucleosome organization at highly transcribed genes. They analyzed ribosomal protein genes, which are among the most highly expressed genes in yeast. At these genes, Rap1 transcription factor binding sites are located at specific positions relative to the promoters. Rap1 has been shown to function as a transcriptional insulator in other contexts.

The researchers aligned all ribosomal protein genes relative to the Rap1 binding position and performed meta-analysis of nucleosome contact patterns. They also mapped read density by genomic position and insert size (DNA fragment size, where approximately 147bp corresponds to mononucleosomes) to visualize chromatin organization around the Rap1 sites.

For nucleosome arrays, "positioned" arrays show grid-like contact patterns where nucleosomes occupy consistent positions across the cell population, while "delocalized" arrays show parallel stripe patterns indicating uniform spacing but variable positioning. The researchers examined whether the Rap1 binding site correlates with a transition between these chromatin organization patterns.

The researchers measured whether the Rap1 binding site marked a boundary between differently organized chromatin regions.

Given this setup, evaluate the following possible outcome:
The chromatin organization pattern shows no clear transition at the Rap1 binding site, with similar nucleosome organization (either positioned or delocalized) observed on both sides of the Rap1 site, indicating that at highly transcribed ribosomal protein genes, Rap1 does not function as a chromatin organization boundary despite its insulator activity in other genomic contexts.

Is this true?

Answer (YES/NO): NO